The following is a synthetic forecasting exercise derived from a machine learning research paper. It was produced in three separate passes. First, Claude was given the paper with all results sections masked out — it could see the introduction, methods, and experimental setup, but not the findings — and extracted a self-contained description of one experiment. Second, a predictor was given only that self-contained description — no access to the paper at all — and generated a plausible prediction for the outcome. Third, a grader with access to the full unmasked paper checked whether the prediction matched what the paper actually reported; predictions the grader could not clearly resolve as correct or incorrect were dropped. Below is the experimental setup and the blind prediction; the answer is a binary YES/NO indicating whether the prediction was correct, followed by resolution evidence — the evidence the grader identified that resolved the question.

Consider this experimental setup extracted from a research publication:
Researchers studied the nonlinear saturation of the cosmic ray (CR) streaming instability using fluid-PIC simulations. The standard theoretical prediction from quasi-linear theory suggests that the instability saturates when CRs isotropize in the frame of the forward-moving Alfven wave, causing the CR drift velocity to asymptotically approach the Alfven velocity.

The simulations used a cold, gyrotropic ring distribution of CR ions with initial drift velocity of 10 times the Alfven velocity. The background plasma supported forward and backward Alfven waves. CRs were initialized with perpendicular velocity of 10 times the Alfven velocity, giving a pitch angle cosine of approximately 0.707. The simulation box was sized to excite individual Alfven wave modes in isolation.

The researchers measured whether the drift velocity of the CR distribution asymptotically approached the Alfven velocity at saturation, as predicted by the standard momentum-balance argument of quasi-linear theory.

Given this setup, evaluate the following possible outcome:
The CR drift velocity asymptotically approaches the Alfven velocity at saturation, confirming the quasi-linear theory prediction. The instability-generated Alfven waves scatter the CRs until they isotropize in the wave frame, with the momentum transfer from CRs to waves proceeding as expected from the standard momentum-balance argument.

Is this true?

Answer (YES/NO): NO